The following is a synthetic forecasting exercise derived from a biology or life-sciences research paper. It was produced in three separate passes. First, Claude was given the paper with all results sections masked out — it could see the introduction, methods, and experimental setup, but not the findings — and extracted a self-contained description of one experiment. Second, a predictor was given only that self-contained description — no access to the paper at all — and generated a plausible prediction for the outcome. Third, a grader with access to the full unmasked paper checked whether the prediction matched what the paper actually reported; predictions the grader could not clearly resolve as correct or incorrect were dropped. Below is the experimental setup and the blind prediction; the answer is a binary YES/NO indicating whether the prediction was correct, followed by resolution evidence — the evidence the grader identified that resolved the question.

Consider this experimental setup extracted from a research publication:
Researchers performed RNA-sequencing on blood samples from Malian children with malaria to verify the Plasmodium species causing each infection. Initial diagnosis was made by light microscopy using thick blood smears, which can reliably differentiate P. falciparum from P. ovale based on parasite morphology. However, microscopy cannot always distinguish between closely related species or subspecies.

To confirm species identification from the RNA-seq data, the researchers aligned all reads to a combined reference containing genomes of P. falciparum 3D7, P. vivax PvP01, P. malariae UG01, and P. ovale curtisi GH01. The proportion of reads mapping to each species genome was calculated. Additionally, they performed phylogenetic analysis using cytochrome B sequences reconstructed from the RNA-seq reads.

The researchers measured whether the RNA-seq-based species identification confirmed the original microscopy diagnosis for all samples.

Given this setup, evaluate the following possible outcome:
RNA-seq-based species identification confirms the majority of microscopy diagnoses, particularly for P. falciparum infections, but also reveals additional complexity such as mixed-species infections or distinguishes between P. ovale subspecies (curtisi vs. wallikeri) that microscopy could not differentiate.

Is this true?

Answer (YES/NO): YES